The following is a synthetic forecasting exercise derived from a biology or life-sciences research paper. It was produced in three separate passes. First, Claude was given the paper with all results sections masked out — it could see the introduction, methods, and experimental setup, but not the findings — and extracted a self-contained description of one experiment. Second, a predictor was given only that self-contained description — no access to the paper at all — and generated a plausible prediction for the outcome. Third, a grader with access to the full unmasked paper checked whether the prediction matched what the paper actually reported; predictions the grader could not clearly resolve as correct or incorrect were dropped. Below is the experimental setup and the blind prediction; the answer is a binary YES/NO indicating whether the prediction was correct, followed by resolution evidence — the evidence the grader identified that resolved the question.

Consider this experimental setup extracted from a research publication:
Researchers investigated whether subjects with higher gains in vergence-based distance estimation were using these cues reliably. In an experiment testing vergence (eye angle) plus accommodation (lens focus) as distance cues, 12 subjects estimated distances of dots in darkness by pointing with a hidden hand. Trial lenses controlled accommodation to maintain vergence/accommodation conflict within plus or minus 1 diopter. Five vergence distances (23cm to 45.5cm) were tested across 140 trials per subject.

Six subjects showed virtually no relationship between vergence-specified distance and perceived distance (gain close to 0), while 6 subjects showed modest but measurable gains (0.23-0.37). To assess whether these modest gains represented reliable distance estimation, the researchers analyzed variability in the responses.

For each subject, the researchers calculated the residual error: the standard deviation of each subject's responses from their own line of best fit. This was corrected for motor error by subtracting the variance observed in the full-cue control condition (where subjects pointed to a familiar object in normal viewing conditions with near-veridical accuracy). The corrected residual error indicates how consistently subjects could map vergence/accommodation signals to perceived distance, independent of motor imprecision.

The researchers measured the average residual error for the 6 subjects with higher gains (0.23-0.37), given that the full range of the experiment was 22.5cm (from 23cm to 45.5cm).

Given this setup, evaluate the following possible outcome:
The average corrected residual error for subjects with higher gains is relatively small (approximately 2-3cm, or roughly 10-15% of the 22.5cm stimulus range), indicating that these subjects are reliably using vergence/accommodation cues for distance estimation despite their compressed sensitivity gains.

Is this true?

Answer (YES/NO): NO